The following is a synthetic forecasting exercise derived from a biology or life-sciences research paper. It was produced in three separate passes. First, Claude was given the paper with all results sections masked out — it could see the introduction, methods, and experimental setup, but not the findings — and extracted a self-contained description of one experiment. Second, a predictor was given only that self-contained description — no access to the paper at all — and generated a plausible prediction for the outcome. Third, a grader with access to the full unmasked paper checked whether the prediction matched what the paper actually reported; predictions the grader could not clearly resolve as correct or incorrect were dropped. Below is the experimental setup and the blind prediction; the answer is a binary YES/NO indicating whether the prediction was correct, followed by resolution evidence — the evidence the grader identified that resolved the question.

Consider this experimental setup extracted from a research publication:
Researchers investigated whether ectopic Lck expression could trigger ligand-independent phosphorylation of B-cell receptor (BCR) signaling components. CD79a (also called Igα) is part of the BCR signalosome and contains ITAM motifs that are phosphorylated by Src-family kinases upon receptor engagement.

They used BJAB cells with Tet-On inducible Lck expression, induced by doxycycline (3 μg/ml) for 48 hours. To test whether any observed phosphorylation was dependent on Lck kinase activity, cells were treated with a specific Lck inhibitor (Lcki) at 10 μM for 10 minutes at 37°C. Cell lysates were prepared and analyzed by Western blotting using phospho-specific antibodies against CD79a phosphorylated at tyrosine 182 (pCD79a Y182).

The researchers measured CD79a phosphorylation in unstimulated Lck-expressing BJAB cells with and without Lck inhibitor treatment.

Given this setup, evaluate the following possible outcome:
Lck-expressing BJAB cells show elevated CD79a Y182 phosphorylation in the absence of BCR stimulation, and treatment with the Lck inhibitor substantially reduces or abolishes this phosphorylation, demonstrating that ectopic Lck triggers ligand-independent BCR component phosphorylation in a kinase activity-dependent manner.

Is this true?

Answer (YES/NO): YES